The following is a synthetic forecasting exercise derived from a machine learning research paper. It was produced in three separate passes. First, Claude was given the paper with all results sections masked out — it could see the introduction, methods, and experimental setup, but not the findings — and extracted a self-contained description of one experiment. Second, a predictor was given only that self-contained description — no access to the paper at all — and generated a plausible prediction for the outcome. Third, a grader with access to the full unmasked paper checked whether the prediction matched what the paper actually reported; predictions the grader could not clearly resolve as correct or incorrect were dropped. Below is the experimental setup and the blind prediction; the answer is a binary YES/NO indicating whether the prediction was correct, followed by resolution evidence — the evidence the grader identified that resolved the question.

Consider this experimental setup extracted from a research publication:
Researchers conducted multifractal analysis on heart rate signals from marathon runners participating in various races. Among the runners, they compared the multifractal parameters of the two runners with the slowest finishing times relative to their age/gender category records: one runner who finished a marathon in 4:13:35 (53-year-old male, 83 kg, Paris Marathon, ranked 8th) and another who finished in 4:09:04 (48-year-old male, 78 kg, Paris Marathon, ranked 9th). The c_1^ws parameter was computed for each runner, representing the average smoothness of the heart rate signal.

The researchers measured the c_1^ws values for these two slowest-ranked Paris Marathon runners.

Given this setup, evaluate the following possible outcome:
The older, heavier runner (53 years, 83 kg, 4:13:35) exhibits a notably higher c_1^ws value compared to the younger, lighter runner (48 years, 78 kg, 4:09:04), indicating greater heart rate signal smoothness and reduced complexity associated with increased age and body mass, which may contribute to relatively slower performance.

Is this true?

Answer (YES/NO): NO